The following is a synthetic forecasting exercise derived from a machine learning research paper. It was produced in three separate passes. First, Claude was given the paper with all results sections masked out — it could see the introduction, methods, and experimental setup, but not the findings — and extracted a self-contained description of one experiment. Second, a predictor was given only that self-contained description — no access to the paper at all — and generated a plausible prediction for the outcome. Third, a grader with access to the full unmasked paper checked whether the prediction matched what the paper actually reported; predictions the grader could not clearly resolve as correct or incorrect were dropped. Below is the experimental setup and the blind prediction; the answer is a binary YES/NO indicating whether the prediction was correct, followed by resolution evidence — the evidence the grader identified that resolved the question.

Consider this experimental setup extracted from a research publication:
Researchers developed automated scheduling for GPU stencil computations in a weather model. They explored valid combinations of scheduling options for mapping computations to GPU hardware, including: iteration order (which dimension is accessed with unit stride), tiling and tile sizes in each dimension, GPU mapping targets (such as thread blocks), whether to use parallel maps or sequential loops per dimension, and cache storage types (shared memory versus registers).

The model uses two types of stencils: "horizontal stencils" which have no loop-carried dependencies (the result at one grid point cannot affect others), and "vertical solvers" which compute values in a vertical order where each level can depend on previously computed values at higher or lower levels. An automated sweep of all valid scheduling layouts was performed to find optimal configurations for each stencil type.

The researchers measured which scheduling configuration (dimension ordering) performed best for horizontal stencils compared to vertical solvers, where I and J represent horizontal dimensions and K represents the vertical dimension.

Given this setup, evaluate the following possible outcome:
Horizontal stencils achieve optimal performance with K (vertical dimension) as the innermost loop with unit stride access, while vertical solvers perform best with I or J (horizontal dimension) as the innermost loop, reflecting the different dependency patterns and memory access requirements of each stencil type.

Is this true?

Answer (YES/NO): NO